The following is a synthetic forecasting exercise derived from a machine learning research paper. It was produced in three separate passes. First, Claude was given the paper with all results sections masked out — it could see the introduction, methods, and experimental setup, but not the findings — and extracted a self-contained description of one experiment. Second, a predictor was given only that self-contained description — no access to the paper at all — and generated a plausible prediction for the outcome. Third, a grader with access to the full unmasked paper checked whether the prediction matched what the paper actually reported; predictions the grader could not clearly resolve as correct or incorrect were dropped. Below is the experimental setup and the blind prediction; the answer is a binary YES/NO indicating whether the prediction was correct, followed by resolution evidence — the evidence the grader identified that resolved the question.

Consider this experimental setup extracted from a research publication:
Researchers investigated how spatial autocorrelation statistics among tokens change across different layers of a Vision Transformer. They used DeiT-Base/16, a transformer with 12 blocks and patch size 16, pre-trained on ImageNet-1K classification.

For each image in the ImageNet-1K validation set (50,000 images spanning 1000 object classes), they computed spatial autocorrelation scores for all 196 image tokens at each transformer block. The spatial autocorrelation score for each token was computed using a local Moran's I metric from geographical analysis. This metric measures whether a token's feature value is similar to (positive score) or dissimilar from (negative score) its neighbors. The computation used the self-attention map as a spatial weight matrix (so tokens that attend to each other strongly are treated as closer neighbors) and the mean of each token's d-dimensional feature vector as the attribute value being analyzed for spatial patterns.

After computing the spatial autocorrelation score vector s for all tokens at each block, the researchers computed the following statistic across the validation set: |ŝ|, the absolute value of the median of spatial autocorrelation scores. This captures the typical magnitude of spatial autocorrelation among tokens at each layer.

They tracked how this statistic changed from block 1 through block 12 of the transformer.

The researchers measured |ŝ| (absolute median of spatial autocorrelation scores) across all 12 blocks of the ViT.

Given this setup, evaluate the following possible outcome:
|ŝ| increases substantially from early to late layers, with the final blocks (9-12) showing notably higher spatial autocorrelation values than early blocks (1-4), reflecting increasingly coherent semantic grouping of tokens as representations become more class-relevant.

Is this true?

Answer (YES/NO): NO